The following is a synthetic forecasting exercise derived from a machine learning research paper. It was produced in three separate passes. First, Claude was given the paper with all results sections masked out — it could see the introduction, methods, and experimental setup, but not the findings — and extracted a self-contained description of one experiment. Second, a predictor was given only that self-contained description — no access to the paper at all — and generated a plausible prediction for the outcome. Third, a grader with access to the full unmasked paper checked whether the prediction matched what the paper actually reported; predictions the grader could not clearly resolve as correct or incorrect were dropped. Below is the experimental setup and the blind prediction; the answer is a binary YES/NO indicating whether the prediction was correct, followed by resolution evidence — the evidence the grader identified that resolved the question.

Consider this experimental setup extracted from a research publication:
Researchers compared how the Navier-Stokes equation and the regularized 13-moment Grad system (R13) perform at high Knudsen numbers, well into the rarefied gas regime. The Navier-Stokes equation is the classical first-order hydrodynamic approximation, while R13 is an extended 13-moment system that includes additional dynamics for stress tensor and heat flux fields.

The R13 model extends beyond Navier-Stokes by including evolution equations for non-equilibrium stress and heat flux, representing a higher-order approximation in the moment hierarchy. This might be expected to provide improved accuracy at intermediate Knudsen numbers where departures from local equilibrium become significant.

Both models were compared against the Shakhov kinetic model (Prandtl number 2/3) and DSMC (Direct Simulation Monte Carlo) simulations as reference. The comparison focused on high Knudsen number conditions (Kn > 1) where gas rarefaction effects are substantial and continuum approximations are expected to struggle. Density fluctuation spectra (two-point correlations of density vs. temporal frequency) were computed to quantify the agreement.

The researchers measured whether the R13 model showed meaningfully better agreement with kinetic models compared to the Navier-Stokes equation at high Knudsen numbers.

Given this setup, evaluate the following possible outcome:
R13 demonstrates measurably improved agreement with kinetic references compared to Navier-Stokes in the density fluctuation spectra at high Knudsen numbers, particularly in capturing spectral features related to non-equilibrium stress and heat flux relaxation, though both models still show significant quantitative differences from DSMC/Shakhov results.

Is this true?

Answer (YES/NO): NO